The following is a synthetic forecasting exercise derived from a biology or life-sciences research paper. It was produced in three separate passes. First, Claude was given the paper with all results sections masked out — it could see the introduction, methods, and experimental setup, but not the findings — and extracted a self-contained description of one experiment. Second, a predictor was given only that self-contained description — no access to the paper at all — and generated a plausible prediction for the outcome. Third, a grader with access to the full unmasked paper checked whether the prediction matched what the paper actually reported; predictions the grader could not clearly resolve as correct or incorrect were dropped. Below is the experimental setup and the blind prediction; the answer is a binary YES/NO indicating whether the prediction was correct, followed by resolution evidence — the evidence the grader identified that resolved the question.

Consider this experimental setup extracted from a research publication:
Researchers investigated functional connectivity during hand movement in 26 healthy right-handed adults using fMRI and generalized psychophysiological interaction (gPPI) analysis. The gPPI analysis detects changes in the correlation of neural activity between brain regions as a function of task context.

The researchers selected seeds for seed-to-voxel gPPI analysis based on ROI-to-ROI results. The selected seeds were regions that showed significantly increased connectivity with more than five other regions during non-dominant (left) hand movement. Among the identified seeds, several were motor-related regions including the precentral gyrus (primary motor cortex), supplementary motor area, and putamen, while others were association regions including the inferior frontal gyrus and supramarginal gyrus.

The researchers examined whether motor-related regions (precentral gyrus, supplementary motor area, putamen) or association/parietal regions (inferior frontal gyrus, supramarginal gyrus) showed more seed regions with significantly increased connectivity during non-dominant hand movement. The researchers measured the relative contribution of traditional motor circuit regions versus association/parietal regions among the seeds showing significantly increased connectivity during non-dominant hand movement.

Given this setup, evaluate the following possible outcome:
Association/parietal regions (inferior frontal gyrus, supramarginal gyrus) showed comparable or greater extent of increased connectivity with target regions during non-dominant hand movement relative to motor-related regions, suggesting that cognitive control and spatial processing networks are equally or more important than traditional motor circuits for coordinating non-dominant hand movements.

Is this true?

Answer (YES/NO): YES